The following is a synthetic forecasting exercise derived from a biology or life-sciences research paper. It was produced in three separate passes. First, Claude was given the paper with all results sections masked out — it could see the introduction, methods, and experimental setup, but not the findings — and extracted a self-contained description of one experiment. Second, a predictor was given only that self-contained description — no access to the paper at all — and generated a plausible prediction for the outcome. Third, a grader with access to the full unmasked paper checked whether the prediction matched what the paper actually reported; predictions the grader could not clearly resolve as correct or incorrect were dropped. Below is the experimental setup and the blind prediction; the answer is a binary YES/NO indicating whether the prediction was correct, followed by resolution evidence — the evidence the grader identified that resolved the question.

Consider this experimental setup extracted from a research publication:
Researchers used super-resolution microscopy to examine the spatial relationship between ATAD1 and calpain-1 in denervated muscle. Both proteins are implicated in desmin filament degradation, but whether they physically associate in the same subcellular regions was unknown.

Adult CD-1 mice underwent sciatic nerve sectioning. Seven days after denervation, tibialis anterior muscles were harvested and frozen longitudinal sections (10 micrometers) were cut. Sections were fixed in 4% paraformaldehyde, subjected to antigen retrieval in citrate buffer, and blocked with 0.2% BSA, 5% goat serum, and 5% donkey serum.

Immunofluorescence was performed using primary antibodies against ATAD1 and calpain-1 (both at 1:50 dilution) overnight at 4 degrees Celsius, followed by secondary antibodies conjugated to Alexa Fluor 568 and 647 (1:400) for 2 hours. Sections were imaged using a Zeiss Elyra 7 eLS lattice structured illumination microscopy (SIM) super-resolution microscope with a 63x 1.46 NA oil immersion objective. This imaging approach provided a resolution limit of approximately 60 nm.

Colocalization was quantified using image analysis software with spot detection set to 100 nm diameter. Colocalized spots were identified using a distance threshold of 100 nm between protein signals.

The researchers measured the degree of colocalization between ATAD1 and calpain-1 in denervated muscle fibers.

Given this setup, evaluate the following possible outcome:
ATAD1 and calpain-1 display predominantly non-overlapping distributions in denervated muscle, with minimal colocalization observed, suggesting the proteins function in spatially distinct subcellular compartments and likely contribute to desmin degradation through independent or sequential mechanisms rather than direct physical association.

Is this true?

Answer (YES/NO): NO